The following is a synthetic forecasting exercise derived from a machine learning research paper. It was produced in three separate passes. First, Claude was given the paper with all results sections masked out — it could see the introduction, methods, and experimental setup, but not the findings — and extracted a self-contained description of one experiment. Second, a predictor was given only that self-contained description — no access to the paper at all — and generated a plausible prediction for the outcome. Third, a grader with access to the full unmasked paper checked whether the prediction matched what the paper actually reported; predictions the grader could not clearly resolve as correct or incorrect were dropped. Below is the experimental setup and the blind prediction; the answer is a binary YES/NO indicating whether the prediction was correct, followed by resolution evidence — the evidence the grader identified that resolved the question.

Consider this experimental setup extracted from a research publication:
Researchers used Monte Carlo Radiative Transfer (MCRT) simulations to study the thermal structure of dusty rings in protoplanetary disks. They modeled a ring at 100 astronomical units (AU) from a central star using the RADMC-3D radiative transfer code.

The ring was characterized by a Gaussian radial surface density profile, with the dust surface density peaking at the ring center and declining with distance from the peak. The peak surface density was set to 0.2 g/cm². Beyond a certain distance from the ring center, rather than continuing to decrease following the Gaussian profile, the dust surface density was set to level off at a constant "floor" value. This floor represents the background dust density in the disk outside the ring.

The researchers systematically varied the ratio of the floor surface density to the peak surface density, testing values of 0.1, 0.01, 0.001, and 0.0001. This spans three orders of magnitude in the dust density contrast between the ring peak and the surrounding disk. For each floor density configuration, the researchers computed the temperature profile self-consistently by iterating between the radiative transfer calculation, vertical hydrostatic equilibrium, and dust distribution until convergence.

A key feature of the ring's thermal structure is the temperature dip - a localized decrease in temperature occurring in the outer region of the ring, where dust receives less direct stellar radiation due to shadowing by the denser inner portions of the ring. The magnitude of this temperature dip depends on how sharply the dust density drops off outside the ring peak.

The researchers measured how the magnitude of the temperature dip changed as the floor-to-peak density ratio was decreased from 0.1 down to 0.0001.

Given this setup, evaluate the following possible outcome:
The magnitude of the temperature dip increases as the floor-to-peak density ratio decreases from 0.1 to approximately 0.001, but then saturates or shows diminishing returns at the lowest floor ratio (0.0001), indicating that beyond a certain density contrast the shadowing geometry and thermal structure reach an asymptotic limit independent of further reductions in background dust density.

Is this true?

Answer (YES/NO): YES